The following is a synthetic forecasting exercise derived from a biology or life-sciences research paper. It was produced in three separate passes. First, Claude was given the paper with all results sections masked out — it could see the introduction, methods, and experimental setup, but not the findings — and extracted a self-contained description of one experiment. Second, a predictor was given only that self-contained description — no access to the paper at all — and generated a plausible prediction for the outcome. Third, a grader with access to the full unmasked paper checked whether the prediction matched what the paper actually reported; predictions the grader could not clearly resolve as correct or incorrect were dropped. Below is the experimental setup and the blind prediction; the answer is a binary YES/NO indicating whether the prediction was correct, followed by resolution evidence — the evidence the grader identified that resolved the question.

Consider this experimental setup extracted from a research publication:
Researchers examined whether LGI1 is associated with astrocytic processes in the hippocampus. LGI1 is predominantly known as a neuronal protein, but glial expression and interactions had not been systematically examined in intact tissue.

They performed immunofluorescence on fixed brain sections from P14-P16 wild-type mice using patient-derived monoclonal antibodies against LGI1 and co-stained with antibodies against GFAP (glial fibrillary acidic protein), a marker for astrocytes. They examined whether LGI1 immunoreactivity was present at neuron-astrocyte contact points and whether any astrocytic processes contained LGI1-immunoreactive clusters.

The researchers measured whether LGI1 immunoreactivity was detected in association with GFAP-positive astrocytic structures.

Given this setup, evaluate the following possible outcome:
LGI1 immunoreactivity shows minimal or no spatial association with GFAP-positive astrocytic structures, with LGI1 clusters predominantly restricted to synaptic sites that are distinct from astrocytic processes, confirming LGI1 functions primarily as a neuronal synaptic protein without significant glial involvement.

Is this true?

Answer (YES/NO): NO